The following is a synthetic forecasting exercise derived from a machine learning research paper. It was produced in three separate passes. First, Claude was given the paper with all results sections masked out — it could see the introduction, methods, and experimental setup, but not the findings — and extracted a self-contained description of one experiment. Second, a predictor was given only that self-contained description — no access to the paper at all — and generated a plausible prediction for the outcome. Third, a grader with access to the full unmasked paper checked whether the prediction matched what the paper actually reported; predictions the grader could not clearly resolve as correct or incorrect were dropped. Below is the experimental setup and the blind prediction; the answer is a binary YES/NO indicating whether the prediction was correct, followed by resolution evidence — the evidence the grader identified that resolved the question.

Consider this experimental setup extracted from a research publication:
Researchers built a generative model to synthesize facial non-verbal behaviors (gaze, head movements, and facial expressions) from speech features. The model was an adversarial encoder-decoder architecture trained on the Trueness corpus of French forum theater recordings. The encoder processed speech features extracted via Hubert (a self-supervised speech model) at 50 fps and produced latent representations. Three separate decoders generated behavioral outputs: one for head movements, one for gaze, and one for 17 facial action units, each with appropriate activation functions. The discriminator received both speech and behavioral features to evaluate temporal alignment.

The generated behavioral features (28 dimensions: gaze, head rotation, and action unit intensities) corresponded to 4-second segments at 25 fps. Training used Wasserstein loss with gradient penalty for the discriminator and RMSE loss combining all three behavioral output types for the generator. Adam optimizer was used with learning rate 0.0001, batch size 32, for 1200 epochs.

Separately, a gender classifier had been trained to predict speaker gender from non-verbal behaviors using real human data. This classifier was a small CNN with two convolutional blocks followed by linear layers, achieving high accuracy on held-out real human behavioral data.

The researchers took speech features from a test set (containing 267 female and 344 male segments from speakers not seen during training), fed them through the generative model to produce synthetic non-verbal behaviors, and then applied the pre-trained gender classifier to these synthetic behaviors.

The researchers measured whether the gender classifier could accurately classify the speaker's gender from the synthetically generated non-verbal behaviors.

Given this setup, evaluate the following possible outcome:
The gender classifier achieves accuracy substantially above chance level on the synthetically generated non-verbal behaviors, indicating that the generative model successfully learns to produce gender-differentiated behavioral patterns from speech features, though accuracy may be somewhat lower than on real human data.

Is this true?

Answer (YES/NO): YES